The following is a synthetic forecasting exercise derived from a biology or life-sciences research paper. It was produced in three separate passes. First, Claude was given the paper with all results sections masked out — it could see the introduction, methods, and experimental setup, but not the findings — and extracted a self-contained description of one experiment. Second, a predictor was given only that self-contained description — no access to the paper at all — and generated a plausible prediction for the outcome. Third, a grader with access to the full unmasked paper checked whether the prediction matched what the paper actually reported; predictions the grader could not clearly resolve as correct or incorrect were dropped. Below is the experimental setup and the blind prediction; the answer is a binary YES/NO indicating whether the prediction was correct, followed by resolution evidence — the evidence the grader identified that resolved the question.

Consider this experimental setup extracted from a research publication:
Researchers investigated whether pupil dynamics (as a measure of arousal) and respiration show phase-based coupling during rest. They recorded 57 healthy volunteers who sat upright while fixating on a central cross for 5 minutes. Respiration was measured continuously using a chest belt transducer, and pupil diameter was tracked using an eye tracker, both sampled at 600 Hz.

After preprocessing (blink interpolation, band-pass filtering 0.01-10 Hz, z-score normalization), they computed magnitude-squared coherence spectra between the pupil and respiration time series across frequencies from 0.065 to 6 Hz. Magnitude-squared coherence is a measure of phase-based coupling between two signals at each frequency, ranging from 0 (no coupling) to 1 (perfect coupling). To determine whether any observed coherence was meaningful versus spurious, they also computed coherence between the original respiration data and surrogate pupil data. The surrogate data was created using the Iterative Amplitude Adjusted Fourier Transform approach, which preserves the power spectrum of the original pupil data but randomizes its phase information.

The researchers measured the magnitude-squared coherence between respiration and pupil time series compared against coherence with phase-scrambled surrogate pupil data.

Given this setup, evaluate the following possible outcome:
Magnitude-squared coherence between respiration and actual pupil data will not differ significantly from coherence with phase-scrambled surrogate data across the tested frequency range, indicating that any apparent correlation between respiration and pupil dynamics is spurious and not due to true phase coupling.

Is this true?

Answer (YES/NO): NO